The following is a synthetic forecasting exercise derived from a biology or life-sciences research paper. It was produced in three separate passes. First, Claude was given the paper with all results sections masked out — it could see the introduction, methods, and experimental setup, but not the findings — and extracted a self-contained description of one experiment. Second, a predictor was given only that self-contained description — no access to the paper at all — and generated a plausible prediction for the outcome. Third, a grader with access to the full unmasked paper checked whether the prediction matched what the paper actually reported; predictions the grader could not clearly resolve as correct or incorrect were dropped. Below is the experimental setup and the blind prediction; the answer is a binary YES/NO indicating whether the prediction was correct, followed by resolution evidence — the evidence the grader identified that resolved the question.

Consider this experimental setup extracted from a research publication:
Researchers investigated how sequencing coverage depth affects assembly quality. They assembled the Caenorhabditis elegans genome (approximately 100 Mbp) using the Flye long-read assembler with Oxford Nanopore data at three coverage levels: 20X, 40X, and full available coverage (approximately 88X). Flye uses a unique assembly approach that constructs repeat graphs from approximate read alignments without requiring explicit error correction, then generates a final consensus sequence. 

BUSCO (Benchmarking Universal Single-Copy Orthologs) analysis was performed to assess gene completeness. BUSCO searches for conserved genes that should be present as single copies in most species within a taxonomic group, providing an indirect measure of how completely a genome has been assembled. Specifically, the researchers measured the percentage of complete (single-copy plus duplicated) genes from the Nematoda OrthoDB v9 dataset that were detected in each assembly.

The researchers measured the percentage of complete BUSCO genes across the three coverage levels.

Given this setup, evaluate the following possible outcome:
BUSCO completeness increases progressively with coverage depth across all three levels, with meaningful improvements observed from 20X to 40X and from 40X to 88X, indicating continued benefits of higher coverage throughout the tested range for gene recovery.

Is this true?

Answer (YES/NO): NO